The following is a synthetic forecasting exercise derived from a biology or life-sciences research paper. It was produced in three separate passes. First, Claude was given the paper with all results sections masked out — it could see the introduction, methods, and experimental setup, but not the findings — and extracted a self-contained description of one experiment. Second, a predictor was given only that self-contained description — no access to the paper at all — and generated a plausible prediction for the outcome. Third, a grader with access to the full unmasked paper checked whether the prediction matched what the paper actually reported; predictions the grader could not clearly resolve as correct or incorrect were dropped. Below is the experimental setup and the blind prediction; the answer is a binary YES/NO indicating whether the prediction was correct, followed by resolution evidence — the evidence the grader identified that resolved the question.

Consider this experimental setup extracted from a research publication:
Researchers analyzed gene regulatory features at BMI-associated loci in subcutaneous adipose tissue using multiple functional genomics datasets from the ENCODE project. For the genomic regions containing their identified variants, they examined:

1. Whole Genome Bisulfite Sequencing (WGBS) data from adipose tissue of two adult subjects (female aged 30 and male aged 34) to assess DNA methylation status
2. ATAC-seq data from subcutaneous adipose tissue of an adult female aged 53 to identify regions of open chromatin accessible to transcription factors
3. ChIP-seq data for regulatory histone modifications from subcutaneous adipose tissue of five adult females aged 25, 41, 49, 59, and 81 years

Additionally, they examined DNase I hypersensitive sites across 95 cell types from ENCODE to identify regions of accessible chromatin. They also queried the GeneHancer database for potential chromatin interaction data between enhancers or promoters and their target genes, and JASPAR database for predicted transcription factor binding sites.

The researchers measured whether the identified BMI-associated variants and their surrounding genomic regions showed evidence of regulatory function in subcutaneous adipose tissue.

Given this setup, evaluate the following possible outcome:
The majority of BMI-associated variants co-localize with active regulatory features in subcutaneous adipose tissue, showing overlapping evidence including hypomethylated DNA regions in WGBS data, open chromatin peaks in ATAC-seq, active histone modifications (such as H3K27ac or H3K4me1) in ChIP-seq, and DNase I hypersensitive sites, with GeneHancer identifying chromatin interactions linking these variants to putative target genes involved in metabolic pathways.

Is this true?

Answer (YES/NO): NO